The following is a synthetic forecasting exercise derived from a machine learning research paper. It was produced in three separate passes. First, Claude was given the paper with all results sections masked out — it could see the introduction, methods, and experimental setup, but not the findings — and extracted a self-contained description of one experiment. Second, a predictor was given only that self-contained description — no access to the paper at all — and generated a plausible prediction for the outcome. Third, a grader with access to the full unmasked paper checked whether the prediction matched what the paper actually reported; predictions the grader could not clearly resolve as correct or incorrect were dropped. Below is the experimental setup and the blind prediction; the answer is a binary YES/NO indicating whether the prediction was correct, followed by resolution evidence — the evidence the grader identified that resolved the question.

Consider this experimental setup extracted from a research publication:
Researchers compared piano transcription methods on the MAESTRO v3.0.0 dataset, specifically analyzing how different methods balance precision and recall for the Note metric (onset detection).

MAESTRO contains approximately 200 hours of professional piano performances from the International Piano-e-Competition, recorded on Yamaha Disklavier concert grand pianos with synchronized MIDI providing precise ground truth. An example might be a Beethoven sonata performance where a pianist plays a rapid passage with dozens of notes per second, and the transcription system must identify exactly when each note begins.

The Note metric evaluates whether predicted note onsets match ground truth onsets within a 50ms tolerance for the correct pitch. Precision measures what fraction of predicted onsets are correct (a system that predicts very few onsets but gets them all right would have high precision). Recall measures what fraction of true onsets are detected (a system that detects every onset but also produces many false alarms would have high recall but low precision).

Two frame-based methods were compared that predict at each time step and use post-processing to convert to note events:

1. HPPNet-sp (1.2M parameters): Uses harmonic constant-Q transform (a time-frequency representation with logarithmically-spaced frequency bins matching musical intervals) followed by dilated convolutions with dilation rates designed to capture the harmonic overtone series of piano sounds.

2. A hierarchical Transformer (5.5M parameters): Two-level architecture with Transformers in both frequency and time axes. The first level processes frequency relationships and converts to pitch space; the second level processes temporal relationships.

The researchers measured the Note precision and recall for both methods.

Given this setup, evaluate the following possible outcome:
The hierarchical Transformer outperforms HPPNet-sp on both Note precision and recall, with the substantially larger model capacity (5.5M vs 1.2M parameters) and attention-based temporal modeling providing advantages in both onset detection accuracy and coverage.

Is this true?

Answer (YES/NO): NO